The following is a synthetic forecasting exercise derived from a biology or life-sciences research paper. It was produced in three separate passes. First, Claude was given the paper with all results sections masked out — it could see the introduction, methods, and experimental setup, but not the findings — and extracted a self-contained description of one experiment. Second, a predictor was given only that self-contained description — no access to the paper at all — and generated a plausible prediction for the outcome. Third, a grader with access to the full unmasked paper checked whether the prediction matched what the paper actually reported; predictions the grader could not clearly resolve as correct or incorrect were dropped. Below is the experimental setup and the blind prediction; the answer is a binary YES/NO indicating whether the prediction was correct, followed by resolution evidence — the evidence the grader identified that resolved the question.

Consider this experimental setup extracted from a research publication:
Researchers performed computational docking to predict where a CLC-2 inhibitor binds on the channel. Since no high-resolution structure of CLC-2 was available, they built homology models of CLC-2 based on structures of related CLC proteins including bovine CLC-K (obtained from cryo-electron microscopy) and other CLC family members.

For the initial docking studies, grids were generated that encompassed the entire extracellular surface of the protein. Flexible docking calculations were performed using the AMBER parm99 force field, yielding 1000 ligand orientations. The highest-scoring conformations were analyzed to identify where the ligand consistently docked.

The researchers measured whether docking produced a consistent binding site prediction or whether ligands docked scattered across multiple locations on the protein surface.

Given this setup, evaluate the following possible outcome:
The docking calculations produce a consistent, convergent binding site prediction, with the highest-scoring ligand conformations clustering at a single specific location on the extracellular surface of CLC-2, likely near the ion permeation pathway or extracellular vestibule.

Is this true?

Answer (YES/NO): YES